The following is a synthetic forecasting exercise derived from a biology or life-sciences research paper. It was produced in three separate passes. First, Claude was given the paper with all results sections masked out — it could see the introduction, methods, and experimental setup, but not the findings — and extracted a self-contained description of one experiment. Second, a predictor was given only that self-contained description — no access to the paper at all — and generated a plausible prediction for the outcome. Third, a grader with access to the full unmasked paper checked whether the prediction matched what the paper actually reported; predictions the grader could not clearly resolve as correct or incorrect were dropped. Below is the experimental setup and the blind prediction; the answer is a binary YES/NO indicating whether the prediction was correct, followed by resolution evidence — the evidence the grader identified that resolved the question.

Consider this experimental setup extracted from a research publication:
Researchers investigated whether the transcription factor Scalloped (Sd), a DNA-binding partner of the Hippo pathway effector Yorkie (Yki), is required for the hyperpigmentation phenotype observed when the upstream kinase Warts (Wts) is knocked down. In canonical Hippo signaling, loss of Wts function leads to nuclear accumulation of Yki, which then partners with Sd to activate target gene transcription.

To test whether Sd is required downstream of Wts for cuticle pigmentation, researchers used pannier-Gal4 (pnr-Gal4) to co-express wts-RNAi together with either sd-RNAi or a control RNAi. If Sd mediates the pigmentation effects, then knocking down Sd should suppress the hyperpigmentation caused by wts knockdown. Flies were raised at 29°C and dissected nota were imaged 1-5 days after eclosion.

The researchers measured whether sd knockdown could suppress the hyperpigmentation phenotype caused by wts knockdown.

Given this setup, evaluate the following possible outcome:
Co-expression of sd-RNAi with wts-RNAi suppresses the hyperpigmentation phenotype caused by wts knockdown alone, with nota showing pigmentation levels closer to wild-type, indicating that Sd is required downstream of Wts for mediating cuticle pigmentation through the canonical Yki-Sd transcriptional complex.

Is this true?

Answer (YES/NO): YES